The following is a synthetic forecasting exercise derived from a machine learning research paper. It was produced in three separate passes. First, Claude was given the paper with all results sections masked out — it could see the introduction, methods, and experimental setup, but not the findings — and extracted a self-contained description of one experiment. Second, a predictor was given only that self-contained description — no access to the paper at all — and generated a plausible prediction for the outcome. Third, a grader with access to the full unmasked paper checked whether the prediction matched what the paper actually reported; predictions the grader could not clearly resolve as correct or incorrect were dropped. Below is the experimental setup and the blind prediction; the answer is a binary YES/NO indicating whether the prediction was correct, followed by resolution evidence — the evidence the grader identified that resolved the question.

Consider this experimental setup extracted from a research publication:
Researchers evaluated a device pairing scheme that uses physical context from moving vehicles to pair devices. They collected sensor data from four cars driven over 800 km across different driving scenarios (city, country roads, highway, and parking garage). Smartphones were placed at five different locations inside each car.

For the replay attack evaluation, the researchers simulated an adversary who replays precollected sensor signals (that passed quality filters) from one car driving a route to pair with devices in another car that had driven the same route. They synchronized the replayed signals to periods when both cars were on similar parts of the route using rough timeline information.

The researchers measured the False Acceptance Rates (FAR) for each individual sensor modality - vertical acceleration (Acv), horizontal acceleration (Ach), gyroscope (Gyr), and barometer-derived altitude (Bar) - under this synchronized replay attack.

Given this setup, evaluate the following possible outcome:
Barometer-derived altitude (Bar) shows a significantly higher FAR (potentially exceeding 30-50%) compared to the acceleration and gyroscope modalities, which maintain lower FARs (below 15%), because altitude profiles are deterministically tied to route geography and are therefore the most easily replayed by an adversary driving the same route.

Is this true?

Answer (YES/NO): YES